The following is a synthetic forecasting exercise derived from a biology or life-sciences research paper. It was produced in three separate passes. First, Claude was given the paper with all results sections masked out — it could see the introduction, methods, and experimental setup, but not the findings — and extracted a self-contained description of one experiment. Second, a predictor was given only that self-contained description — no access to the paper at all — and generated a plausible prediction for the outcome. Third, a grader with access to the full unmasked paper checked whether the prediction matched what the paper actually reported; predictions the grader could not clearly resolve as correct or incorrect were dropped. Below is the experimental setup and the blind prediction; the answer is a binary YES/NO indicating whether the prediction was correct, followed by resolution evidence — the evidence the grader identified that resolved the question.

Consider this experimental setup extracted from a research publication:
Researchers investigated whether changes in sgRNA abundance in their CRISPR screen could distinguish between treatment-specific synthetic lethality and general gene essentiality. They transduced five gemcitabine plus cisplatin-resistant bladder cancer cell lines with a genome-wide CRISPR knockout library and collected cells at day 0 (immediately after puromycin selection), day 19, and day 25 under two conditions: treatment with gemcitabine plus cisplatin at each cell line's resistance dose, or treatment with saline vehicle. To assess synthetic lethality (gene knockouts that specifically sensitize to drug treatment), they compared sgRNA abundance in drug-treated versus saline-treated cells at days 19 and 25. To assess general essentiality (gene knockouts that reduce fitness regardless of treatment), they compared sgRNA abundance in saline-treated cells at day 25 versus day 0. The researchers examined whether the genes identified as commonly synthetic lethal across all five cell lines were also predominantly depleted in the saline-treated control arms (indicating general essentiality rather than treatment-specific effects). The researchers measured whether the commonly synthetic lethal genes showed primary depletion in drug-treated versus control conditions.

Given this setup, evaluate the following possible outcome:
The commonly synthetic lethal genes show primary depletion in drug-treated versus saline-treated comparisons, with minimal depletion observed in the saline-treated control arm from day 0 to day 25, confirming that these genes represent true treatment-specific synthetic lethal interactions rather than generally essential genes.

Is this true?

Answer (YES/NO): NO